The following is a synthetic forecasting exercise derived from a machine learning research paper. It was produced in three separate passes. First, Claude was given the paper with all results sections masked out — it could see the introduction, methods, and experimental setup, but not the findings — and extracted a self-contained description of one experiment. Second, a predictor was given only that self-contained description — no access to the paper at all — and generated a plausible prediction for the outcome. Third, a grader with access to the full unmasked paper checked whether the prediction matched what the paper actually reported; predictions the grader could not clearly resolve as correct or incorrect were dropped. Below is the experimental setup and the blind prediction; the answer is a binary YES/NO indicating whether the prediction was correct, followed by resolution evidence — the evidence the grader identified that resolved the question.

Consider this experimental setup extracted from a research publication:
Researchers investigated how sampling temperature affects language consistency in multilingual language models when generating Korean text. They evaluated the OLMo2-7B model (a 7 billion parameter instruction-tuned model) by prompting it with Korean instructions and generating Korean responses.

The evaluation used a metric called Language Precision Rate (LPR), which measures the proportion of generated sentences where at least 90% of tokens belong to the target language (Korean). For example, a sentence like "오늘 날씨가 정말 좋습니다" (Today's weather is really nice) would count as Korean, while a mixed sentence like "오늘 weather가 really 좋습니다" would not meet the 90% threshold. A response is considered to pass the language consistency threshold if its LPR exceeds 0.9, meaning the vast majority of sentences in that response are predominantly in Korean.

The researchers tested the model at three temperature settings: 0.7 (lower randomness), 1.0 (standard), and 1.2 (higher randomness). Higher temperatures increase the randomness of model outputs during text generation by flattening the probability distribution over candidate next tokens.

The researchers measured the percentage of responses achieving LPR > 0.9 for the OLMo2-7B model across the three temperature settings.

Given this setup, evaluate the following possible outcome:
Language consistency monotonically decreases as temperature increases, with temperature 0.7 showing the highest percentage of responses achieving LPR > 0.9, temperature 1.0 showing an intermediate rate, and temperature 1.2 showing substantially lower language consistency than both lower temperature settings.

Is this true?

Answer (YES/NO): YES